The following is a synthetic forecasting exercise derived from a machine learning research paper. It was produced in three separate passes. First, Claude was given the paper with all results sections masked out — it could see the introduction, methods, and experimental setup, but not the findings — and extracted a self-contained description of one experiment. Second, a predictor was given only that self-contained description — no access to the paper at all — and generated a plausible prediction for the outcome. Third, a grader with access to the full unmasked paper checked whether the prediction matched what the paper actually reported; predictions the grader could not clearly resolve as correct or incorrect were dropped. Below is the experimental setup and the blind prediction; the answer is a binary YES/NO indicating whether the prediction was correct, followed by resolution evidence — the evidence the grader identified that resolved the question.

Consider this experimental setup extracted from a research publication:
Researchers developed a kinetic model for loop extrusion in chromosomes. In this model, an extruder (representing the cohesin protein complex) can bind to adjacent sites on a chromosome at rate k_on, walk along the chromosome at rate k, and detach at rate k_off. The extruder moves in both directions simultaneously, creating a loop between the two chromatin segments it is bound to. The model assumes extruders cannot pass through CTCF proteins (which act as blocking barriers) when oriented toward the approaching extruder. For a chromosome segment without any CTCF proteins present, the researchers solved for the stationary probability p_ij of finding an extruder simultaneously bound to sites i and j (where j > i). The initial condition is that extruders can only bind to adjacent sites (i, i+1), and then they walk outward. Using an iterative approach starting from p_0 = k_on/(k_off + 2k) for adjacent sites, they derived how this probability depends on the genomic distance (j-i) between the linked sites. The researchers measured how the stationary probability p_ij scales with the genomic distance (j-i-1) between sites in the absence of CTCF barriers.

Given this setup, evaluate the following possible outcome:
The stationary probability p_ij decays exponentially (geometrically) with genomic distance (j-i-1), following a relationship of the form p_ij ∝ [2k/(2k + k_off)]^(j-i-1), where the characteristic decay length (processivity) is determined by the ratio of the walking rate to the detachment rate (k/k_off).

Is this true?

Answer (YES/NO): YES